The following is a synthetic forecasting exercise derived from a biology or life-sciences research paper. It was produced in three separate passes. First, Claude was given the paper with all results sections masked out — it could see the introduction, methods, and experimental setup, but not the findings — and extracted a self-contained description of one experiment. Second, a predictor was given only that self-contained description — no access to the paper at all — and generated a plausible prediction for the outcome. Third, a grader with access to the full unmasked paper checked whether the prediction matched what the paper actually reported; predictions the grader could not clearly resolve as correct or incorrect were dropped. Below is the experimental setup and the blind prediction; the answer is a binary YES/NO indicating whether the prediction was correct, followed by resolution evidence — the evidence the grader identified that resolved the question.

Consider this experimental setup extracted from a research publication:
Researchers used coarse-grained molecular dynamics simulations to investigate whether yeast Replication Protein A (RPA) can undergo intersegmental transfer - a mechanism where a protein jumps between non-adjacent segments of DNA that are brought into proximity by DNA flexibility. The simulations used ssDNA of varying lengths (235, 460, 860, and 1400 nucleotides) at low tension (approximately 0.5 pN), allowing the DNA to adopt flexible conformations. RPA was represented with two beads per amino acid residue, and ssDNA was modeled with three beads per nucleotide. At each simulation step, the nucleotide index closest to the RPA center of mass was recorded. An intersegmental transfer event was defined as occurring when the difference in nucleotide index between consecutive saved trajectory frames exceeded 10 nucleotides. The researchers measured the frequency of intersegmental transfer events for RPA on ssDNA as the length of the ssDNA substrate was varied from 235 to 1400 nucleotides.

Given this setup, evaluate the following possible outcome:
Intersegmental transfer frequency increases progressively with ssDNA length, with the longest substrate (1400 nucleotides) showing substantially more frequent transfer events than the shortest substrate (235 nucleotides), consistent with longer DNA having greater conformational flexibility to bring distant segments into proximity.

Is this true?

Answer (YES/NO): NO